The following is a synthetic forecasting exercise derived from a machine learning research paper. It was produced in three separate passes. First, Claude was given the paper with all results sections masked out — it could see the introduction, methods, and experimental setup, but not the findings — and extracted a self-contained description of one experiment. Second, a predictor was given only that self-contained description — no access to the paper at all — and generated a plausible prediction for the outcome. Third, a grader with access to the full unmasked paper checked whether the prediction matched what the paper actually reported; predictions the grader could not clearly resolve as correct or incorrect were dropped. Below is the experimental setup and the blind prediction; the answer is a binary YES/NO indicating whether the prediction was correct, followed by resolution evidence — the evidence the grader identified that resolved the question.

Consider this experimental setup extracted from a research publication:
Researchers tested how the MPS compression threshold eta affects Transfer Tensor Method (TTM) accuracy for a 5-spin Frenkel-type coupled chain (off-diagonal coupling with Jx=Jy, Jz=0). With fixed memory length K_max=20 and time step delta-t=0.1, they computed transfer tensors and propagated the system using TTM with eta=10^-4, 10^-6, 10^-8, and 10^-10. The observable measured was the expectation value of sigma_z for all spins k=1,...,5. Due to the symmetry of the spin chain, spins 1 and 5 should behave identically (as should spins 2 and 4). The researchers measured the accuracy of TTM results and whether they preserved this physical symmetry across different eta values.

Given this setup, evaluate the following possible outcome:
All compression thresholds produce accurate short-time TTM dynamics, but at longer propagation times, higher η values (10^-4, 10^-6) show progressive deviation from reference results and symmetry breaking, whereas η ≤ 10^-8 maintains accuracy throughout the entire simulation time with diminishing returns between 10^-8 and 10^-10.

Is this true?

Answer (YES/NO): NO